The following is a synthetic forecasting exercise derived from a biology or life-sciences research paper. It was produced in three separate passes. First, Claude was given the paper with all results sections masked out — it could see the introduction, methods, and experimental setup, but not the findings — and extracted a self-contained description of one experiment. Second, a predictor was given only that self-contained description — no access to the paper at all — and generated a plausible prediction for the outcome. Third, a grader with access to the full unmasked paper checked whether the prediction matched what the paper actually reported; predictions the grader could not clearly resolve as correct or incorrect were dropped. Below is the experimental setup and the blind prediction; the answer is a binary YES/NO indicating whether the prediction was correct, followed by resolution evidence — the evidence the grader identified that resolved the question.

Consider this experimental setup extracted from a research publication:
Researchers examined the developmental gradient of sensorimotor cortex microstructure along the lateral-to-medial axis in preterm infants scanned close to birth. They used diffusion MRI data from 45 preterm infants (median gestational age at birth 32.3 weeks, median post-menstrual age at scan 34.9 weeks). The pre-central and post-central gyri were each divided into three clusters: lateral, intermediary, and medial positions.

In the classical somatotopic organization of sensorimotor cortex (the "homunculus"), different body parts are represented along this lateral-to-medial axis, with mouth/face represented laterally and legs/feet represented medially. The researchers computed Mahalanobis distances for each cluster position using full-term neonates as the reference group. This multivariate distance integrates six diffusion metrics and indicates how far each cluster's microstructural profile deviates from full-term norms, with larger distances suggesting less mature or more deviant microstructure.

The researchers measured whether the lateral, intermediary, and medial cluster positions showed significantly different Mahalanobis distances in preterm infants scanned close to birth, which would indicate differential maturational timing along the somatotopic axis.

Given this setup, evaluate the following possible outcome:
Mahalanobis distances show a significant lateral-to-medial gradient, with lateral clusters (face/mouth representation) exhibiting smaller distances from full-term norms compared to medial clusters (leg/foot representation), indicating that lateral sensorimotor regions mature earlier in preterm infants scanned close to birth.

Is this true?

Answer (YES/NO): NO